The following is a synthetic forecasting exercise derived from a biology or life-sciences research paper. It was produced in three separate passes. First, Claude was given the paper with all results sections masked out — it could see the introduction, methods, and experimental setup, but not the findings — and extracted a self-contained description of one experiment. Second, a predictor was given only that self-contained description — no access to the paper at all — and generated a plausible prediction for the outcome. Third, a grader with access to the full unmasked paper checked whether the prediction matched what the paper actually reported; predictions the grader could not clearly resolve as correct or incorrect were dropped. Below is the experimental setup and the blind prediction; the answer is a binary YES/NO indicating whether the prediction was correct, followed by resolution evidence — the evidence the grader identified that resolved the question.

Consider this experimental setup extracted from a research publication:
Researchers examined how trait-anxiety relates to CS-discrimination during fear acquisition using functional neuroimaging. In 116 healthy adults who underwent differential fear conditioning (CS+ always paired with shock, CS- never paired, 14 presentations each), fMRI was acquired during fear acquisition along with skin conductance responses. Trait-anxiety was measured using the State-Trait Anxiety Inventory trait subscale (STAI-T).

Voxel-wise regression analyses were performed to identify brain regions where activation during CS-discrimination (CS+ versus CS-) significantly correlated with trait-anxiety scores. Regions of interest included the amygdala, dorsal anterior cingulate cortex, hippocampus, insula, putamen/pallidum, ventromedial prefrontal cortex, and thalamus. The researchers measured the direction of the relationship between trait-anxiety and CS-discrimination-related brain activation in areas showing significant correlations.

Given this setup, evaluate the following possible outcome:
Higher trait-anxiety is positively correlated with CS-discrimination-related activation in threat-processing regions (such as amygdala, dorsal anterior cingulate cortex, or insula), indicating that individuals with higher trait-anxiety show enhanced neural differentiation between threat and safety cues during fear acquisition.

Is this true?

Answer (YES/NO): YES